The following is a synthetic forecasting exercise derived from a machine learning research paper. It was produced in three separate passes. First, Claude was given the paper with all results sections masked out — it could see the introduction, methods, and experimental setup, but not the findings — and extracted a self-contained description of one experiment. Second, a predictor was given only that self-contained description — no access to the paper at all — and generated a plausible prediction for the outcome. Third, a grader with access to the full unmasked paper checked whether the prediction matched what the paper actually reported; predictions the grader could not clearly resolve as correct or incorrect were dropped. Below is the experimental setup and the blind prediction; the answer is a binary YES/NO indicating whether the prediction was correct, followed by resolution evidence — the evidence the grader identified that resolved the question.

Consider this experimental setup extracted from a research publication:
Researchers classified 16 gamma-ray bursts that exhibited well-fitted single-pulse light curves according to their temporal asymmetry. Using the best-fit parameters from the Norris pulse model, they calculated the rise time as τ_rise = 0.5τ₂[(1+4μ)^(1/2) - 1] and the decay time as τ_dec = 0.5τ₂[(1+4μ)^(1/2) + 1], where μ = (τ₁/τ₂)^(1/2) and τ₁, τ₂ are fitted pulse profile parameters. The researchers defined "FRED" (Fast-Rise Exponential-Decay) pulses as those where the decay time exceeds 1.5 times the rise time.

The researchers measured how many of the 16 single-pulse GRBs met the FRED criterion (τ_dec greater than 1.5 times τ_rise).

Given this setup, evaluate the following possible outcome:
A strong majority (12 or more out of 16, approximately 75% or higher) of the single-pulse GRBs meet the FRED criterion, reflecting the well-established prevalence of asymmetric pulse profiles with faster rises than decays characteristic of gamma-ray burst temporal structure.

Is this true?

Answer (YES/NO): YES